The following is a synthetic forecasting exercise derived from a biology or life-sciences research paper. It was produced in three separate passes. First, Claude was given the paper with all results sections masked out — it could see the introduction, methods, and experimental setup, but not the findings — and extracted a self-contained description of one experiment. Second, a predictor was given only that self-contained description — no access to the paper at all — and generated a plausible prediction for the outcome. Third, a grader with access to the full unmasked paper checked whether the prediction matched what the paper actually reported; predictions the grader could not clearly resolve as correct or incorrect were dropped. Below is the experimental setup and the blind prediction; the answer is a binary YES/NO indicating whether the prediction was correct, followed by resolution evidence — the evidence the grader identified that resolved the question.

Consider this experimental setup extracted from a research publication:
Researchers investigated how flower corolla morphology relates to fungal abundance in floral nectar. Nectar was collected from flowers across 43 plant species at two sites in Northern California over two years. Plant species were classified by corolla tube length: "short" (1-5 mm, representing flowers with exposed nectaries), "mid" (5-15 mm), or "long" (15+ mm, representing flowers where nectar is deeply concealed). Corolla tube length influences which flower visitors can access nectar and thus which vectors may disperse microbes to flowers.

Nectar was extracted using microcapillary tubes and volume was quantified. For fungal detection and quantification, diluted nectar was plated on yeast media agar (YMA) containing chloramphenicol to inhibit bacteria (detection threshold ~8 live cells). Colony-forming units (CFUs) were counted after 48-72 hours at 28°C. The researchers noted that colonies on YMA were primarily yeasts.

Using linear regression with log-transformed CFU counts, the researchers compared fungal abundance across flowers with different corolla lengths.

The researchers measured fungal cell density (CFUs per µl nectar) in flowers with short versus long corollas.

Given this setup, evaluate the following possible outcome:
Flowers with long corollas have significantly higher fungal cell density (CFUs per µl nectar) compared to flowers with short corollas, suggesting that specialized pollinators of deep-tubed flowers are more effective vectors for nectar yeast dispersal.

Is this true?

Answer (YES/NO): YES